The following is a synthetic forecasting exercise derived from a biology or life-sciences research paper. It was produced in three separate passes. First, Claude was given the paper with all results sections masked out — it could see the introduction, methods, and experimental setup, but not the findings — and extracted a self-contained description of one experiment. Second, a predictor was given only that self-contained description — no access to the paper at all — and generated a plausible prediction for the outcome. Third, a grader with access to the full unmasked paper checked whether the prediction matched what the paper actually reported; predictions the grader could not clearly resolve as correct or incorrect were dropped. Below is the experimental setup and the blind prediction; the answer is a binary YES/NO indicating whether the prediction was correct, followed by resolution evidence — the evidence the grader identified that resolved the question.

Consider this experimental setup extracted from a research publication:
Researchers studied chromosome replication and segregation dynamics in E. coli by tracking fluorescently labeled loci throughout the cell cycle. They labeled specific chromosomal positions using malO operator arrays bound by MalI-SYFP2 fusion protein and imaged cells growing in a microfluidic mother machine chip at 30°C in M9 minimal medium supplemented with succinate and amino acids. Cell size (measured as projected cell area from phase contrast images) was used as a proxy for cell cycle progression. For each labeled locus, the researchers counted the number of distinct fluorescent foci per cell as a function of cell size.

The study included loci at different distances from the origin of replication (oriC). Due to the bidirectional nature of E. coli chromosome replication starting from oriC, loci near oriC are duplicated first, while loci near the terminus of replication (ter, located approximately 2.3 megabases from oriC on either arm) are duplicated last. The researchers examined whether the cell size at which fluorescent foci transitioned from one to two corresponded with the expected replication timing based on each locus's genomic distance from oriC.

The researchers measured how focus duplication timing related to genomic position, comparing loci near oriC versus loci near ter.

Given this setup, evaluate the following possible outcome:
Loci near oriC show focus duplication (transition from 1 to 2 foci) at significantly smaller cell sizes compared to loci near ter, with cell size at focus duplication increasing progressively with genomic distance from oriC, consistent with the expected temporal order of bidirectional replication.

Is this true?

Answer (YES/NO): YES